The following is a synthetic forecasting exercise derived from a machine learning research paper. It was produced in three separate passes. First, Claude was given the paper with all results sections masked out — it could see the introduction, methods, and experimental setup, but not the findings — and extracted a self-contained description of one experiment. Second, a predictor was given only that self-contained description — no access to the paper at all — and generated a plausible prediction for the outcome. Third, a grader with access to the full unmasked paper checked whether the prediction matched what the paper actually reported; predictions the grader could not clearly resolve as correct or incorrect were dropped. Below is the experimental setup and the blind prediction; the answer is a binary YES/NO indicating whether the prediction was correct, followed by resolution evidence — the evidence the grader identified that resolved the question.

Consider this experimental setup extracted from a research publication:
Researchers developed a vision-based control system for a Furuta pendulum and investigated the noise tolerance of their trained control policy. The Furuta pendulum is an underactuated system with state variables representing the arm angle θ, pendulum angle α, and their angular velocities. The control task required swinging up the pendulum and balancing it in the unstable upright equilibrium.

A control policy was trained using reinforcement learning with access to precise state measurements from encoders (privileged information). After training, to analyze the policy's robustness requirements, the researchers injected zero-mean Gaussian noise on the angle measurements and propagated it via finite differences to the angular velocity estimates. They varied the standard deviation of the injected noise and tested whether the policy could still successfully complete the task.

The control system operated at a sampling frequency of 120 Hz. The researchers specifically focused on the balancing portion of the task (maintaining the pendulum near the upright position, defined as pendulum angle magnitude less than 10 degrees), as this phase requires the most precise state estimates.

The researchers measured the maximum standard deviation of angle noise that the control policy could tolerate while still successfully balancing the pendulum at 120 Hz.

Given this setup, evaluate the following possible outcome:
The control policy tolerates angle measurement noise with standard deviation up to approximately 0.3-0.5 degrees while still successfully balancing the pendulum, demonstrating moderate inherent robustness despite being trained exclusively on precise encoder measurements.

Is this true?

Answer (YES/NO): NO